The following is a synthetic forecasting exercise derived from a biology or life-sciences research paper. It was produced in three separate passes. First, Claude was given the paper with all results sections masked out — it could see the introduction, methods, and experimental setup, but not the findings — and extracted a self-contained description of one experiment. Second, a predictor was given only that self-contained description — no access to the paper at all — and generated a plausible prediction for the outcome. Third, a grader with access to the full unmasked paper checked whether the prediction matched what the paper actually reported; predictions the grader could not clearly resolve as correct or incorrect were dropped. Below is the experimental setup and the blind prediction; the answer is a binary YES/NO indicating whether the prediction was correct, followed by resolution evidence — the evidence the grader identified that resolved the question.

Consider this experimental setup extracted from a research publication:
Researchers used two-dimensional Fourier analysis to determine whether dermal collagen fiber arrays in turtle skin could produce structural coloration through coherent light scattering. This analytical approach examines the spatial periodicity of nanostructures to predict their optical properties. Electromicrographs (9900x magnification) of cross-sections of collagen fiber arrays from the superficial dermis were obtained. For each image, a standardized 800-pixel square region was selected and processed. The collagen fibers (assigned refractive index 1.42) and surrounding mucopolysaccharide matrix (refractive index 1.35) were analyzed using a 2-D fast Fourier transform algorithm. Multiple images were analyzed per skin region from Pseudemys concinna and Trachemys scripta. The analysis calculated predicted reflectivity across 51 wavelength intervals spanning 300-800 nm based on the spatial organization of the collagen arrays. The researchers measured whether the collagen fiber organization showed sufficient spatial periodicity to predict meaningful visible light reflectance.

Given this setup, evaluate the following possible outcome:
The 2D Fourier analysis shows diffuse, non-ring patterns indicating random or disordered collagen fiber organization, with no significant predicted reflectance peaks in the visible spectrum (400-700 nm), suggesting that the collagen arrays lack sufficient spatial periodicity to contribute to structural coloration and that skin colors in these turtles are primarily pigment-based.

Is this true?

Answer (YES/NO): NO